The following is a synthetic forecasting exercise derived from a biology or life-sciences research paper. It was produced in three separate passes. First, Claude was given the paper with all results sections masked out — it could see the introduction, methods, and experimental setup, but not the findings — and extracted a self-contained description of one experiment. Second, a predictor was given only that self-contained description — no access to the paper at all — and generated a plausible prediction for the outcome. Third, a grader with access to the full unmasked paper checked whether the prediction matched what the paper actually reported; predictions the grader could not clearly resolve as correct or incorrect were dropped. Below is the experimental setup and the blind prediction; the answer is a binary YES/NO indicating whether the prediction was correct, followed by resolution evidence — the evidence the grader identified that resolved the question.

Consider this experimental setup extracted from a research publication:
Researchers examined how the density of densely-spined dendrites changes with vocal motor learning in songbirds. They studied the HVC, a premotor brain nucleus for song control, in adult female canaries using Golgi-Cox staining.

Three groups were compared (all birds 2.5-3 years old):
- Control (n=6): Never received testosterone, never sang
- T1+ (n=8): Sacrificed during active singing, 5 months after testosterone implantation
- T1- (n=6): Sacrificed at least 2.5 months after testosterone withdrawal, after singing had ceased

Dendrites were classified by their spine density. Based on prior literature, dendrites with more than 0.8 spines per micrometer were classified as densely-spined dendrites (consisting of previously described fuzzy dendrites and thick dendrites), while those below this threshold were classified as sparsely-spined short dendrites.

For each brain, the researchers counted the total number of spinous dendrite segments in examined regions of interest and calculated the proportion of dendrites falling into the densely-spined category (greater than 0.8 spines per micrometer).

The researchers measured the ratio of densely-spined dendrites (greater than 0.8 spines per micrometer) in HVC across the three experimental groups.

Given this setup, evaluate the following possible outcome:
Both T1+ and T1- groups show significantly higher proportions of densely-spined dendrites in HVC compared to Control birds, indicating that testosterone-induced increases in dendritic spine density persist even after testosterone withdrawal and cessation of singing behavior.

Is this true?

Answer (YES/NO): NO